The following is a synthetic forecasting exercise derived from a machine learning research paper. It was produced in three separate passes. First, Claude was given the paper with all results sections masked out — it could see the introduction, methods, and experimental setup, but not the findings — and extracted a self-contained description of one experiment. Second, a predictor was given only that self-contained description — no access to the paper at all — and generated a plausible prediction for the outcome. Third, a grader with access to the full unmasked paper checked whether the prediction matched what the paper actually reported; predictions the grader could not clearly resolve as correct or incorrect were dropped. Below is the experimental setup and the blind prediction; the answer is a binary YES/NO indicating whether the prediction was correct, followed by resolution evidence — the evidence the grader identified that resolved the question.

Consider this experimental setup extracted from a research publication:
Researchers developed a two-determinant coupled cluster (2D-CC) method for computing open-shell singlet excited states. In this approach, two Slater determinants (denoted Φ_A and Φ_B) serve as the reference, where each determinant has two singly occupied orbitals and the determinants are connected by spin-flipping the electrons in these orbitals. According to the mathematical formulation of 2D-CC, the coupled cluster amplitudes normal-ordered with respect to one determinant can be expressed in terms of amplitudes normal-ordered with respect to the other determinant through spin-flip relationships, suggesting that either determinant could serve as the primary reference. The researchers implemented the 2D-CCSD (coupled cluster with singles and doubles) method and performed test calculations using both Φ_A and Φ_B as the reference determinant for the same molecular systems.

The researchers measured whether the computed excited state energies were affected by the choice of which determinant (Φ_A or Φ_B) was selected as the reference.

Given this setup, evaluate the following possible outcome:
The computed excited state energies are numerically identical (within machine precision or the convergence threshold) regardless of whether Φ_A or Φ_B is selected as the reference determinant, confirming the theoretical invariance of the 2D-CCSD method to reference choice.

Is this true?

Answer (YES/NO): YES